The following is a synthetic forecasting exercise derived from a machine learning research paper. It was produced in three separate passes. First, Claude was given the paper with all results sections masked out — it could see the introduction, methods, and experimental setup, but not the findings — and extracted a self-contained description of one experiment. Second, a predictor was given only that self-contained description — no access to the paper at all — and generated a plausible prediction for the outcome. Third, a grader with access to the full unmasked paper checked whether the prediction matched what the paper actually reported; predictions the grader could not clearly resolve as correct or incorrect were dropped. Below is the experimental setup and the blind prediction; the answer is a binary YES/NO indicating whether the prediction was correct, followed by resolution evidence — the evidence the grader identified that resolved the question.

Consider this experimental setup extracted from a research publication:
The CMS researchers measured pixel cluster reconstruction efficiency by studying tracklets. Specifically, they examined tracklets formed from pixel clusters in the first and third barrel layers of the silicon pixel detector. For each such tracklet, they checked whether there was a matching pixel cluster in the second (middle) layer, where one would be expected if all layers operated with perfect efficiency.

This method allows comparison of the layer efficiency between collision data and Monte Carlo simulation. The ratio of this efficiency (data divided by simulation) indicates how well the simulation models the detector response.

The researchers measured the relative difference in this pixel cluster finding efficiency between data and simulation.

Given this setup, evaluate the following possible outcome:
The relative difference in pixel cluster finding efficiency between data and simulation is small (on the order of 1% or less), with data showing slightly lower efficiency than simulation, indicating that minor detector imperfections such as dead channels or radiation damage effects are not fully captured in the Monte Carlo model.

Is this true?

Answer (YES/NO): NO